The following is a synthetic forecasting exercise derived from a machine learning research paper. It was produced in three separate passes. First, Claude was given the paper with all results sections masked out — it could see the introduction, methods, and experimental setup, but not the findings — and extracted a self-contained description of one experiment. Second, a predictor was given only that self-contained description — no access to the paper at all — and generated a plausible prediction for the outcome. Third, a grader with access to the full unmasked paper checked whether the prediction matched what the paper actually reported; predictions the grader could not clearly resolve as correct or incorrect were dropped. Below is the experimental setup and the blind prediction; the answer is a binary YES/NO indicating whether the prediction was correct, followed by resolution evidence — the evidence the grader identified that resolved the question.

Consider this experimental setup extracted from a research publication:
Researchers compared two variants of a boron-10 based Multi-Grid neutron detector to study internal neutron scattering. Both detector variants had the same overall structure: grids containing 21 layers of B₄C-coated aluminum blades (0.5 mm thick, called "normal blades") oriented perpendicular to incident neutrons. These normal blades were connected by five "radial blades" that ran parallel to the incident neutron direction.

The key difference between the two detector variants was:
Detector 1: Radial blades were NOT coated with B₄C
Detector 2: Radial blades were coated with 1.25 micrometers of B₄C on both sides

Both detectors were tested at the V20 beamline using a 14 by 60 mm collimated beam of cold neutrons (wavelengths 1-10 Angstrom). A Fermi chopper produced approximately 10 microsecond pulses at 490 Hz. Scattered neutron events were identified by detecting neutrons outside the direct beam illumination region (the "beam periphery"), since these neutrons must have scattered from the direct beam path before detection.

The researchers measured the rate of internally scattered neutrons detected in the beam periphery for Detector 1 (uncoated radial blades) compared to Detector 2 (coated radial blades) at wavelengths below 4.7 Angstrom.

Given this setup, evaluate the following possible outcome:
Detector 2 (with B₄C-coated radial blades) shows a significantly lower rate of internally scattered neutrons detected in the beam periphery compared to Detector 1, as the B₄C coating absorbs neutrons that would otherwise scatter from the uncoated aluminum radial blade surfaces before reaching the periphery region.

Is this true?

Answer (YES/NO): YES